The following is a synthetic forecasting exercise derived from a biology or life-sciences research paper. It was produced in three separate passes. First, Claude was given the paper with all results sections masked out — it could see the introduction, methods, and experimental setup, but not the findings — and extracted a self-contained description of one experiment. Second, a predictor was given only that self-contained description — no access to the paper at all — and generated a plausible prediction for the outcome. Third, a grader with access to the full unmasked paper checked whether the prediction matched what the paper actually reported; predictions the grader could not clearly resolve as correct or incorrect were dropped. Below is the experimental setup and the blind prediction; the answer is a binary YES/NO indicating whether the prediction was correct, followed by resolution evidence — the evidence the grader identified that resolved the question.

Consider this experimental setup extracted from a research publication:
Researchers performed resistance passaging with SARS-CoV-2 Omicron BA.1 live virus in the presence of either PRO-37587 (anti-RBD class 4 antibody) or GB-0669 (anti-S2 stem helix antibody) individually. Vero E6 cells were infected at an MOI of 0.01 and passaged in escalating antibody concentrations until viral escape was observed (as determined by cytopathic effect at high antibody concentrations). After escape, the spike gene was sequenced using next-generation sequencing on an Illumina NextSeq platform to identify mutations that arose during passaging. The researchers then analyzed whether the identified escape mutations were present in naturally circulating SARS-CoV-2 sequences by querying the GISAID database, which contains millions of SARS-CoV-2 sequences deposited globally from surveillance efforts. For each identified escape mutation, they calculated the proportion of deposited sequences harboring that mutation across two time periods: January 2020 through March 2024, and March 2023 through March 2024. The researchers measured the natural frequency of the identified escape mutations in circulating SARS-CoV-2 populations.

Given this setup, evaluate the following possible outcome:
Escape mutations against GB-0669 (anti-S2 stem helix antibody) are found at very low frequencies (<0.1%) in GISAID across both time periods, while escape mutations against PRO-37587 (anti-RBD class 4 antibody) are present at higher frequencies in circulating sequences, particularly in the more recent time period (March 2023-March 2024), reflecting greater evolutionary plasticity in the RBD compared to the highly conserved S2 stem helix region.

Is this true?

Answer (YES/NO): NO